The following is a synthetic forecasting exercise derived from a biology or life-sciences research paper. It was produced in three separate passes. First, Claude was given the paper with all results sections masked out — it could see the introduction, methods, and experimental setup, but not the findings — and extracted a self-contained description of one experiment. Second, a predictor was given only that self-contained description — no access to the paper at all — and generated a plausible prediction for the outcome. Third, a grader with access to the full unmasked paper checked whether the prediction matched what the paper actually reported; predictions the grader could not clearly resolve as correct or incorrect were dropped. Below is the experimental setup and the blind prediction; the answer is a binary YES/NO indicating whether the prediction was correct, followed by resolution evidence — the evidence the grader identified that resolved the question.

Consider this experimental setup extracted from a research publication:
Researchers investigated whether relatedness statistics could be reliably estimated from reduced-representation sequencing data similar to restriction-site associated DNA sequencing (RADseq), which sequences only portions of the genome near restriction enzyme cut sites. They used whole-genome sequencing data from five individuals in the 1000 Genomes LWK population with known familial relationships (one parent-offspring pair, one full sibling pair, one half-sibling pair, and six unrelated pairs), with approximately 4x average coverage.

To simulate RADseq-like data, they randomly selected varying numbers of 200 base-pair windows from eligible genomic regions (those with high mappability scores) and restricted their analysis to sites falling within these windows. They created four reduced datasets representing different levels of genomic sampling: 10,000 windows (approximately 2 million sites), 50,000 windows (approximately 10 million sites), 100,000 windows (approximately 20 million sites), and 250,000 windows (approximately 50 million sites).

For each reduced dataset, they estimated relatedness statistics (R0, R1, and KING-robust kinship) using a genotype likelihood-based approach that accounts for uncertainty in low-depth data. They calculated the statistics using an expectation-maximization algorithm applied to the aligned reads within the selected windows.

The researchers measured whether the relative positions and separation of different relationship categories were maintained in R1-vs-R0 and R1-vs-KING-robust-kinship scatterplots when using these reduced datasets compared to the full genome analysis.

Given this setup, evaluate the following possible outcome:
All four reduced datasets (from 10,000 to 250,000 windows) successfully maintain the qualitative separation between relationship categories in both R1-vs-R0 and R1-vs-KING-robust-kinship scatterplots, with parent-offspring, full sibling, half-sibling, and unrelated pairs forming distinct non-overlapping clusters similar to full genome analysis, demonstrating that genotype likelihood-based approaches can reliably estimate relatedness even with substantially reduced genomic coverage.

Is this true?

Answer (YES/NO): NO